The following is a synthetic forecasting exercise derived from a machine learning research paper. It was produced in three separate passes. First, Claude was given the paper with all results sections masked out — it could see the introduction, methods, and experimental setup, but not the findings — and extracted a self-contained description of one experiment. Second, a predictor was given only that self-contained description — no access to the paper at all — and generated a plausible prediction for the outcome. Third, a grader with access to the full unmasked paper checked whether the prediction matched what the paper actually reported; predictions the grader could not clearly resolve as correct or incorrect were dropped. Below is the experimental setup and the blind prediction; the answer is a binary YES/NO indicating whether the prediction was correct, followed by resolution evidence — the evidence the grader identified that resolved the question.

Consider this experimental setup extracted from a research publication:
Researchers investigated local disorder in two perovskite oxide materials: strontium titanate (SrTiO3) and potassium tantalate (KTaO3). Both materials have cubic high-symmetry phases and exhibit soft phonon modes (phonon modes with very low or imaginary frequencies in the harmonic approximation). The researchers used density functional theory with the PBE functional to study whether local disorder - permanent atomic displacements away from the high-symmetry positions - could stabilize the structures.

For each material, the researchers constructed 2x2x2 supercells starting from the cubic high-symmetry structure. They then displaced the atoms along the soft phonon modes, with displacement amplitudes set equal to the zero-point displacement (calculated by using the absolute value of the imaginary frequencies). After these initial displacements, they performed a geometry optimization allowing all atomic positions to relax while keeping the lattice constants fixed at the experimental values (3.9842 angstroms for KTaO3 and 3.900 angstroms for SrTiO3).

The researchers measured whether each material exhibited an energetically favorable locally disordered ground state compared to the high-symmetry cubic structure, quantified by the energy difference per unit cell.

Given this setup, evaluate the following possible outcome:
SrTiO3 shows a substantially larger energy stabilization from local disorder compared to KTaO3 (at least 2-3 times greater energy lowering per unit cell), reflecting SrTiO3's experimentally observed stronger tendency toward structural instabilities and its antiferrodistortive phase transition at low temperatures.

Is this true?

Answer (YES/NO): NO